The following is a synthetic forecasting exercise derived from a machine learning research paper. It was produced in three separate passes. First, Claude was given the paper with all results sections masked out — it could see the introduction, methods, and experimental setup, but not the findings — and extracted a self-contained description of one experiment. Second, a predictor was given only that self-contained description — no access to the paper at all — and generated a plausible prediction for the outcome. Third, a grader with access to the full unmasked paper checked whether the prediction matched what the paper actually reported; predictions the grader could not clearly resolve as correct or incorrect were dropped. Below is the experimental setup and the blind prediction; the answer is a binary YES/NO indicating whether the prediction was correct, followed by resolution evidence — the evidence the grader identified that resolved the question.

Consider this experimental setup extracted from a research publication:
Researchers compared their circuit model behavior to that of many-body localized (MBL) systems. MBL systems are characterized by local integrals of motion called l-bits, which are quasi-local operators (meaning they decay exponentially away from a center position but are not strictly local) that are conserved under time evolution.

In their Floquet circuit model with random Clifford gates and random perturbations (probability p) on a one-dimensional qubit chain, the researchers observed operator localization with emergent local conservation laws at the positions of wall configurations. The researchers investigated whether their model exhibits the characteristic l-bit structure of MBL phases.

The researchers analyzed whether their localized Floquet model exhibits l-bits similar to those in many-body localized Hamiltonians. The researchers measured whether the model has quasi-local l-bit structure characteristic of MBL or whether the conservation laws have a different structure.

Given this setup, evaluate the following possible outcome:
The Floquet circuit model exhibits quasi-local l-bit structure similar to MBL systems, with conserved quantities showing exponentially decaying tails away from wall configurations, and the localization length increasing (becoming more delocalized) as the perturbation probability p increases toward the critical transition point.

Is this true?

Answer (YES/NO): NO